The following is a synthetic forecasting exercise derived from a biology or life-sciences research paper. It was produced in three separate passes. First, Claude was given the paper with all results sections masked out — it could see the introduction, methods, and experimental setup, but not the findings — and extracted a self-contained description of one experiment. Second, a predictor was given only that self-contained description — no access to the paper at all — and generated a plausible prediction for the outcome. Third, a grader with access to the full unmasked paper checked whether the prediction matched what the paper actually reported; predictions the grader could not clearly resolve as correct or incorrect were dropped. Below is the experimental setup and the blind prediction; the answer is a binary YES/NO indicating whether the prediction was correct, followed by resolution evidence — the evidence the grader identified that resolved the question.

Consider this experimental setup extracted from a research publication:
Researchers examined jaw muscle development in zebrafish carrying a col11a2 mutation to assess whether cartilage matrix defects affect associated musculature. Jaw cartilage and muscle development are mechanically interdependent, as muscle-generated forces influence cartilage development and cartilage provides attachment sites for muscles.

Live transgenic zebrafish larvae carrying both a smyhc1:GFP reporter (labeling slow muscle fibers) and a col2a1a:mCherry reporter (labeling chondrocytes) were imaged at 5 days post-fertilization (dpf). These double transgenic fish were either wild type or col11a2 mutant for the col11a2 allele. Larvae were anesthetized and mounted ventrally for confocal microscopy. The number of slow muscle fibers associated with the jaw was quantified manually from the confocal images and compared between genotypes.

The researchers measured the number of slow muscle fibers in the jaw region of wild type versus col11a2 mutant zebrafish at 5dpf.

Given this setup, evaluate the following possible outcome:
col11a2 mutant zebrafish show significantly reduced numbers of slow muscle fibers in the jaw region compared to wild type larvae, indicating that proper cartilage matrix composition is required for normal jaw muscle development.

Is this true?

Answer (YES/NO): NO